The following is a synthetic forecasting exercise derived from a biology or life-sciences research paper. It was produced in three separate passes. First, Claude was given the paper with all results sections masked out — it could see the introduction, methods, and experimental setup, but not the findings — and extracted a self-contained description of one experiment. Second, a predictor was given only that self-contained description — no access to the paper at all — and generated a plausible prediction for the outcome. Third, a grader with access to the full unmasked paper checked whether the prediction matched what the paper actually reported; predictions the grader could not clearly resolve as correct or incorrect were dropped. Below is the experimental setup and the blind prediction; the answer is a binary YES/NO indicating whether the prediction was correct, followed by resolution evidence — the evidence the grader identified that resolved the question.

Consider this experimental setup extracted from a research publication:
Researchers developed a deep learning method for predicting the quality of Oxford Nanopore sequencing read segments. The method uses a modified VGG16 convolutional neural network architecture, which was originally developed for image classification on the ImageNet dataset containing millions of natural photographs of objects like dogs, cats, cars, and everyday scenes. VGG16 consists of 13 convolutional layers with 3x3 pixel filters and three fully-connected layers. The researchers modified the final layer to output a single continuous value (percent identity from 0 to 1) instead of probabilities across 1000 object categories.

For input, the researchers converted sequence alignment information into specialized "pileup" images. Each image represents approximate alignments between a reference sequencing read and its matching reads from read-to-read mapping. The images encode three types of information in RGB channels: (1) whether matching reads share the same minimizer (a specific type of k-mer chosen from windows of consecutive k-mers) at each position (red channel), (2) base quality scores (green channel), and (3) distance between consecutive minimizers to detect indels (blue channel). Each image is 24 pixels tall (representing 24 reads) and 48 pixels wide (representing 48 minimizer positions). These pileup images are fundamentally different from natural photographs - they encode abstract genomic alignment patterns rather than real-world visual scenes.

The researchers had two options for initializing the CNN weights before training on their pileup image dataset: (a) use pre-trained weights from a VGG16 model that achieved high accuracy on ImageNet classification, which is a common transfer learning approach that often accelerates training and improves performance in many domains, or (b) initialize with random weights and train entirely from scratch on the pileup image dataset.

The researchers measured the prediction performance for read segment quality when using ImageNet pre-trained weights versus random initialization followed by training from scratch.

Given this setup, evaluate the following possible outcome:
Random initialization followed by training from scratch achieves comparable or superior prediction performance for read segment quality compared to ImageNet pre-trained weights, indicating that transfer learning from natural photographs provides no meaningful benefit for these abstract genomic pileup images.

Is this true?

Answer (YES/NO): YES